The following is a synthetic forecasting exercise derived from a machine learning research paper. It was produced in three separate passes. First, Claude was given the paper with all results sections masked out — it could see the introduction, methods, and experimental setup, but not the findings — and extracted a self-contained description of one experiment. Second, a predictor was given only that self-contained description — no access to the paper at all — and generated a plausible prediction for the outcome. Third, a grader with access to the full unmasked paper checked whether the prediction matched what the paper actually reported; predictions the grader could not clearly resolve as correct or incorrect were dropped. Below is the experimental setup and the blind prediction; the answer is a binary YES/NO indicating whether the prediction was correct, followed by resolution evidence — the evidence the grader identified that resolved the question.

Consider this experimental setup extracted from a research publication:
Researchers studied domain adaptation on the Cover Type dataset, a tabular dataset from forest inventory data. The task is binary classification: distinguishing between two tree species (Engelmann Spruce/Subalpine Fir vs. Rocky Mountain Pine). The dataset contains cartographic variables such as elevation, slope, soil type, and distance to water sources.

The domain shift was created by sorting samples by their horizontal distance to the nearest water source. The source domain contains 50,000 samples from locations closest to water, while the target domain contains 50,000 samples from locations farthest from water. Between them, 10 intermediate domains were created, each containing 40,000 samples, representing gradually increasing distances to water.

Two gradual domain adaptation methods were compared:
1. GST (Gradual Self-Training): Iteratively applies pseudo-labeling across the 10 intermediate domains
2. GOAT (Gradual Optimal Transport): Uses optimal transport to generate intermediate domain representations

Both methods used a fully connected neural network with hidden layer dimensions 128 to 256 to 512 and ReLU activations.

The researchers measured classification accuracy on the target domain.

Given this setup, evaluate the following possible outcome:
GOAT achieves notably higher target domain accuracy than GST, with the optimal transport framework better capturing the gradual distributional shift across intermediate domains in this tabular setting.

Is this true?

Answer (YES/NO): NO